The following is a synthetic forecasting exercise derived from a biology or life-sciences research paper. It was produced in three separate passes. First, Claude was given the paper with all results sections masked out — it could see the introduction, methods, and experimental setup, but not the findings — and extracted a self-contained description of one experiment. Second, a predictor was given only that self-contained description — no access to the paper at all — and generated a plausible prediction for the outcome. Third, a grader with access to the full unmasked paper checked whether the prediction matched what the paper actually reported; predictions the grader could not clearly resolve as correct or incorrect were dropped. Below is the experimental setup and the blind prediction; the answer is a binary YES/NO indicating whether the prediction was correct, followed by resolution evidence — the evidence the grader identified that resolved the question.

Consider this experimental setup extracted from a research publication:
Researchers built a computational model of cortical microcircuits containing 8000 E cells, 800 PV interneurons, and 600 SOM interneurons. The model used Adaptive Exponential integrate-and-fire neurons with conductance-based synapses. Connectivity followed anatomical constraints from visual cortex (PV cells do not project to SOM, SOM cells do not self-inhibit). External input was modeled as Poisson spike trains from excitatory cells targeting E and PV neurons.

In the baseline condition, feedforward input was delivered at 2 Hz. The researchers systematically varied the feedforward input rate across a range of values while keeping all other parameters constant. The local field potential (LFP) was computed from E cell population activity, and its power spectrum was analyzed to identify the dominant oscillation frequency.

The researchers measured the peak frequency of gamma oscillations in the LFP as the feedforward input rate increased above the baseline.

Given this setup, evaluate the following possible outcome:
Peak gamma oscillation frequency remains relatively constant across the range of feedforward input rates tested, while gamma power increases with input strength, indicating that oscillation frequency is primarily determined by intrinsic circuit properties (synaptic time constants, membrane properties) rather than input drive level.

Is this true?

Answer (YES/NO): NO